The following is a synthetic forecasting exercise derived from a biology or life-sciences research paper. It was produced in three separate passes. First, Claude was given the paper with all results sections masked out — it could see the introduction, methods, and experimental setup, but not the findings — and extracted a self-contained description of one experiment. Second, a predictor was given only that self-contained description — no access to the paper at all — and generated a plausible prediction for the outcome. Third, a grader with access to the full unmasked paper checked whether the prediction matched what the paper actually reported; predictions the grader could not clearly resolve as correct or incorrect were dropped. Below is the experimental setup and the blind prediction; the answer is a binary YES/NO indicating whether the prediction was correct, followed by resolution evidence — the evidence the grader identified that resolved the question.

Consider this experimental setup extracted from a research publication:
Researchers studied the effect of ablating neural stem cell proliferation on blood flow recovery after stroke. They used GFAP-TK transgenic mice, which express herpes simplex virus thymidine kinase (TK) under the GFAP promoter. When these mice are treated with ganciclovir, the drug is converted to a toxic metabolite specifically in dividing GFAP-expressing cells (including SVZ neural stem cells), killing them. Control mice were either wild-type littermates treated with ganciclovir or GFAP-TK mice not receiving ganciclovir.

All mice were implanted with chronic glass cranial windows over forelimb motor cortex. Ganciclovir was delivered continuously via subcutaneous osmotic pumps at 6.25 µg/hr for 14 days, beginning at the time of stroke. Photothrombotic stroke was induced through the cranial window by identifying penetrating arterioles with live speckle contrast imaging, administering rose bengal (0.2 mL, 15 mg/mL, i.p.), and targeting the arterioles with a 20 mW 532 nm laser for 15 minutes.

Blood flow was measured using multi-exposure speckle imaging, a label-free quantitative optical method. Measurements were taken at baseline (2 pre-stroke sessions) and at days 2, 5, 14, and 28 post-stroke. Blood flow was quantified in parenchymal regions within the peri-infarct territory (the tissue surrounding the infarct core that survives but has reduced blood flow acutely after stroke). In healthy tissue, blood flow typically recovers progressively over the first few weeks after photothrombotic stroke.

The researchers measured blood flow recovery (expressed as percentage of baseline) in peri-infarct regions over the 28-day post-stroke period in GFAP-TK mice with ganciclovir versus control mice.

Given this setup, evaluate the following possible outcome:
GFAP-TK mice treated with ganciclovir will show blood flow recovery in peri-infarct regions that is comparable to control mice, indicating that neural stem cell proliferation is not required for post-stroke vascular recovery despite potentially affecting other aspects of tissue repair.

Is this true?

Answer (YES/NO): NO